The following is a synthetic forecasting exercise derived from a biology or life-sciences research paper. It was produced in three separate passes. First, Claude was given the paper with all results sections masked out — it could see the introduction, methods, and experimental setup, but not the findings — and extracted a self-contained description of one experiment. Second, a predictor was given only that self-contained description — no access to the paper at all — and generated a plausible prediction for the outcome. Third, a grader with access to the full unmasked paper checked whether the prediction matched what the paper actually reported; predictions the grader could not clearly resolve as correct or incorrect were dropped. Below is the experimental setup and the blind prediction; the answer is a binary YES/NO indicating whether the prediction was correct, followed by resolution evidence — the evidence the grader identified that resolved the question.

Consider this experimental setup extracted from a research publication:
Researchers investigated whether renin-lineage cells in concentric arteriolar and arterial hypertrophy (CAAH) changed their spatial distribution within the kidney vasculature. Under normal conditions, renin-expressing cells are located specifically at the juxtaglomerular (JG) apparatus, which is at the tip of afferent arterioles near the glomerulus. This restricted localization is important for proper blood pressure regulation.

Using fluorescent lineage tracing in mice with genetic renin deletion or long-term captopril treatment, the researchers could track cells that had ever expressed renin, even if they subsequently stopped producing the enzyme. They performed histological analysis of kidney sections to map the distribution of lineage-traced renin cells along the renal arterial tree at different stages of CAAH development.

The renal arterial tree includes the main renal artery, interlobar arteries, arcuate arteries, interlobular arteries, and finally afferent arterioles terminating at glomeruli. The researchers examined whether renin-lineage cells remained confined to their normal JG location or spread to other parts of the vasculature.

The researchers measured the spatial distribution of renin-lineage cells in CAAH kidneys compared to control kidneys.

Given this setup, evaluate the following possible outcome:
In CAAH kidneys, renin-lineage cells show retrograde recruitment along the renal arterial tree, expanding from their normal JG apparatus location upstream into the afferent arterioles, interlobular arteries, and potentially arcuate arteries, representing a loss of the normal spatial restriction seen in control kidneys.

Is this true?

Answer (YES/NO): YES